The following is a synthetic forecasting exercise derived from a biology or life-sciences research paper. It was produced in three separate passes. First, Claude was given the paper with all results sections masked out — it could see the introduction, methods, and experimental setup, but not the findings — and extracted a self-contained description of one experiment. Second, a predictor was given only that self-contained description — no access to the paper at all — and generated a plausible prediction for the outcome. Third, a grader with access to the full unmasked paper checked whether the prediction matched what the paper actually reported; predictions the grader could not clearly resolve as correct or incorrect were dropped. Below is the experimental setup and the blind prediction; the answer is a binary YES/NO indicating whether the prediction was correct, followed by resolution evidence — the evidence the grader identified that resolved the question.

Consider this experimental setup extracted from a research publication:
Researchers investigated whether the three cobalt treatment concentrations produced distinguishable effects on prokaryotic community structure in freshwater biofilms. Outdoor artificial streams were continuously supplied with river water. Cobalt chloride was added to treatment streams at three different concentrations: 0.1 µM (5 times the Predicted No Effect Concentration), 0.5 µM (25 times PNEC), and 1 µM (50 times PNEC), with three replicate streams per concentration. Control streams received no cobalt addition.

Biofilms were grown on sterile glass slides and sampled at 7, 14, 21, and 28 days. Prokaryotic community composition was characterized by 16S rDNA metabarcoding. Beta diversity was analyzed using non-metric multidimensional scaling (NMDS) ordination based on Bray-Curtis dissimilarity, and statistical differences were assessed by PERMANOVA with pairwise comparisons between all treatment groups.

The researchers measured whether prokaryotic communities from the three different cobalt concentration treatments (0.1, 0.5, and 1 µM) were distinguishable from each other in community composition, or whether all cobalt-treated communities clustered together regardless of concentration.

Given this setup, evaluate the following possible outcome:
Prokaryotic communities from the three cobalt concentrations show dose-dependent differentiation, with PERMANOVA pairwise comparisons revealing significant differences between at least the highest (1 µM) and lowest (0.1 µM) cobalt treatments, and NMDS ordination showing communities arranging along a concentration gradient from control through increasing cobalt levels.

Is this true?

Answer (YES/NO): YES